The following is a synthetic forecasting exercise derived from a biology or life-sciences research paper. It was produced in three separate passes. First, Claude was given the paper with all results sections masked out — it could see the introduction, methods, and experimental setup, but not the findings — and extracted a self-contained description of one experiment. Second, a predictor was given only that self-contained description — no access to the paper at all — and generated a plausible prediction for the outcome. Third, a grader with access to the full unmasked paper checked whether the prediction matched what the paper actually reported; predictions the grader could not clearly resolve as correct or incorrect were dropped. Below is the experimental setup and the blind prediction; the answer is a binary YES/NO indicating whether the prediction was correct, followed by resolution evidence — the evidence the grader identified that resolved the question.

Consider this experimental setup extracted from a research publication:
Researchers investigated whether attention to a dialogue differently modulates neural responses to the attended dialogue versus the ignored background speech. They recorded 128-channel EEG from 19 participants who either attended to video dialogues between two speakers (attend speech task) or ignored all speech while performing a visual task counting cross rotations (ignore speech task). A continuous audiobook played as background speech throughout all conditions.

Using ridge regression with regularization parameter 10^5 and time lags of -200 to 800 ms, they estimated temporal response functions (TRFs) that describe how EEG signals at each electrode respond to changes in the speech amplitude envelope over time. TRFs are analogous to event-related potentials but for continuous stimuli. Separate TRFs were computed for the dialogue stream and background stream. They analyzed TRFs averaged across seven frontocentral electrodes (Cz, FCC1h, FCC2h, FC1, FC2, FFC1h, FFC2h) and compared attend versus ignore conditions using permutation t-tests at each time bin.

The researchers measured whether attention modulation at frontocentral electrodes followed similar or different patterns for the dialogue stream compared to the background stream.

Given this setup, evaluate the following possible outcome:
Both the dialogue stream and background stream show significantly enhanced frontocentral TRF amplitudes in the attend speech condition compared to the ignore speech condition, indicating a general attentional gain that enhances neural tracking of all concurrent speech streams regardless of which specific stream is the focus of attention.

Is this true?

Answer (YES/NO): NO